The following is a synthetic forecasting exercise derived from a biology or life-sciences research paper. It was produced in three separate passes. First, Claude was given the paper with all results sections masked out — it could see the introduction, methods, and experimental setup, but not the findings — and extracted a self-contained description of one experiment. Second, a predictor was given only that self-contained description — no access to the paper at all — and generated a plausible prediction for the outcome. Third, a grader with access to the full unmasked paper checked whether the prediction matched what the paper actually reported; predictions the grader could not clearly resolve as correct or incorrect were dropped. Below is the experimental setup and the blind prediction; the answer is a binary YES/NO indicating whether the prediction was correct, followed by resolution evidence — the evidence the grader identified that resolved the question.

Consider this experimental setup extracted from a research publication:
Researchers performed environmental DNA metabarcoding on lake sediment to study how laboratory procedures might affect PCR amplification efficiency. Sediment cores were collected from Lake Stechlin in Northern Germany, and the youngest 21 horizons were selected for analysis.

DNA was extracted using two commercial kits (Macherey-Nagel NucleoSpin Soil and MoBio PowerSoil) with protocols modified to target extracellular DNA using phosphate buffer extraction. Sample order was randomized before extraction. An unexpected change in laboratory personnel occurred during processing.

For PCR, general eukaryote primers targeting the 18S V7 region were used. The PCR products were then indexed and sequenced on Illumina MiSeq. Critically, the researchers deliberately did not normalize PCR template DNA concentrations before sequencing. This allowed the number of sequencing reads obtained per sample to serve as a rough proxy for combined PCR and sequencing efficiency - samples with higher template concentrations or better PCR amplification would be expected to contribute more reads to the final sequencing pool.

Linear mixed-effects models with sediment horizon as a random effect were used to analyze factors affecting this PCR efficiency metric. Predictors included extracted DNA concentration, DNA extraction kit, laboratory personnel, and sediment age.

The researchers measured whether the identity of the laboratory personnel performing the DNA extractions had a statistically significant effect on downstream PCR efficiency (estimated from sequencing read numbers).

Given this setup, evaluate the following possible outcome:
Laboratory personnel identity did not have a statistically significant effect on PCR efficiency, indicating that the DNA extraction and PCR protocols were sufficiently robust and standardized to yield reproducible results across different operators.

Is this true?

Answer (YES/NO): NO